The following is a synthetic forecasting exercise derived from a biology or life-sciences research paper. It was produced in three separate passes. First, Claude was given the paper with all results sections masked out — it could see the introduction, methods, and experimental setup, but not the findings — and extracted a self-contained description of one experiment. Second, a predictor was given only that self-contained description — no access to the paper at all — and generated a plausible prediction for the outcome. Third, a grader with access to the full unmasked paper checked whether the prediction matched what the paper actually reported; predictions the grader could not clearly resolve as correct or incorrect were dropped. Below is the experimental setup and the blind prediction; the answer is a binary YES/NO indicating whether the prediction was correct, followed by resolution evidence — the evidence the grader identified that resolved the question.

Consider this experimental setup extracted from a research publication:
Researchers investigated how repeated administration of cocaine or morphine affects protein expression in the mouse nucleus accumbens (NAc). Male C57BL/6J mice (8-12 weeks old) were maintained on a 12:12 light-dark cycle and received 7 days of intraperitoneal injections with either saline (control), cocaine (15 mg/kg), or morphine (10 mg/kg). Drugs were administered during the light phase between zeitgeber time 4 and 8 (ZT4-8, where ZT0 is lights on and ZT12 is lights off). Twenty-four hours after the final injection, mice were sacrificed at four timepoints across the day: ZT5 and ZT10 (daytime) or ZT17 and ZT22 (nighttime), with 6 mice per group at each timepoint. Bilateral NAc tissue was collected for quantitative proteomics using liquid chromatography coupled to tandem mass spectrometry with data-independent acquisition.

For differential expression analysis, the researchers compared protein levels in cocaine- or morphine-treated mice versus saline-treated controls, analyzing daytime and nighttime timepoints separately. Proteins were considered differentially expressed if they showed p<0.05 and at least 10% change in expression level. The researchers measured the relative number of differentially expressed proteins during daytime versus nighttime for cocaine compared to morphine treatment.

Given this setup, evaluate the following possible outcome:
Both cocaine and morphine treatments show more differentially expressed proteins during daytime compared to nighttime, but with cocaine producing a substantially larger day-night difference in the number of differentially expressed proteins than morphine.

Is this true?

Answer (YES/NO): NO